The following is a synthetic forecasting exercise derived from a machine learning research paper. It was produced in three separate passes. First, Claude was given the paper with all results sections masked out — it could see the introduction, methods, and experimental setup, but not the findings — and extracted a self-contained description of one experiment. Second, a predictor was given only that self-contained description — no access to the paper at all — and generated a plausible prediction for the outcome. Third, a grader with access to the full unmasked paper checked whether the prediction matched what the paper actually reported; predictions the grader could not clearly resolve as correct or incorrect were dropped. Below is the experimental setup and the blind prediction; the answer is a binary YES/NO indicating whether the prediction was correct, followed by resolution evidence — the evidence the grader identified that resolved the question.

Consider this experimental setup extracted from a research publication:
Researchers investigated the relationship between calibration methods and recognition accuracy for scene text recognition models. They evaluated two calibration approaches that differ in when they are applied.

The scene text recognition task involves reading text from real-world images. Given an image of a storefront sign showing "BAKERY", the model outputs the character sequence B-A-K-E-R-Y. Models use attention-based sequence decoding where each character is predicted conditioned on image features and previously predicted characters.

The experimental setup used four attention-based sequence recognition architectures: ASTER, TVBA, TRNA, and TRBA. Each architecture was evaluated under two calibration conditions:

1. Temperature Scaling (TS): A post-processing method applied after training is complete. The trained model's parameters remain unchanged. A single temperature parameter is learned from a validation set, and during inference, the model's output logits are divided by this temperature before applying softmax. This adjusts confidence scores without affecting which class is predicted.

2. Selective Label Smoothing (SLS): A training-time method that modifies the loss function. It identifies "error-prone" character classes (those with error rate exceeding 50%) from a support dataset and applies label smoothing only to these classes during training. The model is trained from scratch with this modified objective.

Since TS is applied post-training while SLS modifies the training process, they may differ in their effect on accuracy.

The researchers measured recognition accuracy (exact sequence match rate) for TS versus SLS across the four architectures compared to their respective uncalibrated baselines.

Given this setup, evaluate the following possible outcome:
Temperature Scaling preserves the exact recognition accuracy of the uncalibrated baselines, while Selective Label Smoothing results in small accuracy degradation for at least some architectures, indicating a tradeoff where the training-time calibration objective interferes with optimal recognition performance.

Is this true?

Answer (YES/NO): NO